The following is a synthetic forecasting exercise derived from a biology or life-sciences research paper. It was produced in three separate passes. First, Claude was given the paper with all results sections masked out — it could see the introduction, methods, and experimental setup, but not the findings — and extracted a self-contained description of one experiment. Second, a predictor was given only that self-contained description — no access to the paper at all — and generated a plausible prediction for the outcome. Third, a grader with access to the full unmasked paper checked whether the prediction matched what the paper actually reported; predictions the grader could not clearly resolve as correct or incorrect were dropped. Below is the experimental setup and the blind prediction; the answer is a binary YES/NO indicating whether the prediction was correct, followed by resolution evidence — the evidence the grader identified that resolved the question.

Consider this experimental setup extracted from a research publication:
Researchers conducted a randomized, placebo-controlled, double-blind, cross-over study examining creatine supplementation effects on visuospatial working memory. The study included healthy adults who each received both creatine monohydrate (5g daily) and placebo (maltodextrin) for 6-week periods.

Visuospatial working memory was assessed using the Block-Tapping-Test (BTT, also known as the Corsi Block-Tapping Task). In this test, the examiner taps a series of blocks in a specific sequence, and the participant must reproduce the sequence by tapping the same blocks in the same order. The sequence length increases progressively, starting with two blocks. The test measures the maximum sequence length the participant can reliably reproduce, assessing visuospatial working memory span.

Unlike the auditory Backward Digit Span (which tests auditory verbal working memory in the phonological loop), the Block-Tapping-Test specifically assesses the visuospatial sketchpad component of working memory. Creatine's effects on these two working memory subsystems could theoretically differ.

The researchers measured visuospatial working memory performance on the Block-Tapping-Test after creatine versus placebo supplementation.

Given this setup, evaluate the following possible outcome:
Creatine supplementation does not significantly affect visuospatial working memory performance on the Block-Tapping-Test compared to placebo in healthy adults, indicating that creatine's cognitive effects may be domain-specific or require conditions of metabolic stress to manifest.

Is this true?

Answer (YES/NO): YES